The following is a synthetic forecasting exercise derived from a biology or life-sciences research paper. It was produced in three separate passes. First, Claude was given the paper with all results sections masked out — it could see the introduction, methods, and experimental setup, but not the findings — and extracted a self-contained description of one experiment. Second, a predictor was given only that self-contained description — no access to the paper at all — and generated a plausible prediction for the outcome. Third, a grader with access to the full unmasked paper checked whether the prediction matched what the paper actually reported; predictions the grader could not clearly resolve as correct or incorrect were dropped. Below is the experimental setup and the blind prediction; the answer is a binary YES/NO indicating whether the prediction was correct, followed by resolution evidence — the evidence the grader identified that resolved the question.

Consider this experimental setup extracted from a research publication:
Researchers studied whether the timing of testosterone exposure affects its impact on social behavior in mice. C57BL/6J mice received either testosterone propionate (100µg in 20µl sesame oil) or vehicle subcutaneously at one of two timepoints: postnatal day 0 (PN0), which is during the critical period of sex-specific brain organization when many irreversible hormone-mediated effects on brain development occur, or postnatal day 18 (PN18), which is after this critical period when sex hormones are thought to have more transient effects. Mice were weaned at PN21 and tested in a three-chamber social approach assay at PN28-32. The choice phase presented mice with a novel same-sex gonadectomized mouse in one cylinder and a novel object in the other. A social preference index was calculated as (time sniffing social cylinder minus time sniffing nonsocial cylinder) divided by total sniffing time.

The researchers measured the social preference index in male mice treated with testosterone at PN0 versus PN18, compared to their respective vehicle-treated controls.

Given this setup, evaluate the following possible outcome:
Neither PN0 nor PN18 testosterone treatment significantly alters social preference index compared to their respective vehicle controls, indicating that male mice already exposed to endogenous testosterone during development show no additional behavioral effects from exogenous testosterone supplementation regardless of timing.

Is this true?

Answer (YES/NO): NO